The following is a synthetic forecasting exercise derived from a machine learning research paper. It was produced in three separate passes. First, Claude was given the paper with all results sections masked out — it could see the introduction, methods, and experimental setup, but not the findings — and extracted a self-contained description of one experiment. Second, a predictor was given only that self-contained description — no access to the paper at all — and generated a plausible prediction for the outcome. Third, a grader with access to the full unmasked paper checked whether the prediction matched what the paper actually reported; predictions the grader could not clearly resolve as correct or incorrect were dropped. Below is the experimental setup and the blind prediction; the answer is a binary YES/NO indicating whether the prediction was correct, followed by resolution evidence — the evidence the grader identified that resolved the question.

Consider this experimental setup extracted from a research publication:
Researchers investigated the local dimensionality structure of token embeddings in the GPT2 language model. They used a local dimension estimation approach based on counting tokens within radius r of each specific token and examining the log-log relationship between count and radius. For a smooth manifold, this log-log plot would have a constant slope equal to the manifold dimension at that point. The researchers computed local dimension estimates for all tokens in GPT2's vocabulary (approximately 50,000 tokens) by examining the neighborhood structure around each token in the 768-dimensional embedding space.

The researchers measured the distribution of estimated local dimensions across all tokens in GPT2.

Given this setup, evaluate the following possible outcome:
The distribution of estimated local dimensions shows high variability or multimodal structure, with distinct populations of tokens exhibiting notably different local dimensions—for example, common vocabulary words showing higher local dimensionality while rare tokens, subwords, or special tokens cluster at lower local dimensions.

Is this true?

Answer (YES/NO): NO